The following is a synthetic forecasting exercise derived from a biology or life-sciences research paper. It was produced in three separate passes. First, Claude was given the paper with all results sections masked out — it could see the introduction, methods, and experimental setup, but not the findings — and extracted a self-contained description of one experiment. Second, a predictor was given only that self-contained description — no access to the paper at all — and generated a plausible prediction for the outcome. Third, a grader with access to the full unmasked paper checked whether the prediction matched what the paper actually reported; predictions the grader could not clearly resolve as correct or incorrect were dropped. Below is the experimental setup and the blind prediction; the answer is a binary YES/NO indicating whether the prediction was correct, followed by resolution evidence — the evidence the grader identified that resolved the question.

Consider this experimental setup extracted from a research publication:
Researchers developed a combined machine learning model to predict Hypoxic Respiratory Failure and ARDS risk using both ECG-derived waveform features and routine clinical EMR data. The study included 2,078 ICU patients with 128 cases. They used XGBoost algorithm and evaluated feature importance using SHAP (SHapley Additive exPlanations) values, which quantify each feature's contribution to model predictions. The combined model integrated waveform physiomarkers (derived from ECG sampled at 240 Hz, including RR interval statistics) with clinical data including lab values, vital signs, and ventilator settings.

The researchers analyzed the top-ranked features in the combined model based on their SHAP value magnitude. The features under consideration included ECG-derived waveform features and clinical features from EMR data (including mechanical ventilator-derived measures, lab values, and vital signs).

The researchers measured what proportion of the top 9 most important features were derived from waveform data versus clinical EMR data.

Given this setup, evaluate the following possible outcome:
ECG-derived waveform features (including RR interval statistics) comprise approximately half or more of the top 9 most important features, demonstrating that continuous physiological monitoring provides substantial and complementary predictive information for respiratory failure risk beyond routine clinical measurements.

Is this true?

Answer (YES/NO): YES